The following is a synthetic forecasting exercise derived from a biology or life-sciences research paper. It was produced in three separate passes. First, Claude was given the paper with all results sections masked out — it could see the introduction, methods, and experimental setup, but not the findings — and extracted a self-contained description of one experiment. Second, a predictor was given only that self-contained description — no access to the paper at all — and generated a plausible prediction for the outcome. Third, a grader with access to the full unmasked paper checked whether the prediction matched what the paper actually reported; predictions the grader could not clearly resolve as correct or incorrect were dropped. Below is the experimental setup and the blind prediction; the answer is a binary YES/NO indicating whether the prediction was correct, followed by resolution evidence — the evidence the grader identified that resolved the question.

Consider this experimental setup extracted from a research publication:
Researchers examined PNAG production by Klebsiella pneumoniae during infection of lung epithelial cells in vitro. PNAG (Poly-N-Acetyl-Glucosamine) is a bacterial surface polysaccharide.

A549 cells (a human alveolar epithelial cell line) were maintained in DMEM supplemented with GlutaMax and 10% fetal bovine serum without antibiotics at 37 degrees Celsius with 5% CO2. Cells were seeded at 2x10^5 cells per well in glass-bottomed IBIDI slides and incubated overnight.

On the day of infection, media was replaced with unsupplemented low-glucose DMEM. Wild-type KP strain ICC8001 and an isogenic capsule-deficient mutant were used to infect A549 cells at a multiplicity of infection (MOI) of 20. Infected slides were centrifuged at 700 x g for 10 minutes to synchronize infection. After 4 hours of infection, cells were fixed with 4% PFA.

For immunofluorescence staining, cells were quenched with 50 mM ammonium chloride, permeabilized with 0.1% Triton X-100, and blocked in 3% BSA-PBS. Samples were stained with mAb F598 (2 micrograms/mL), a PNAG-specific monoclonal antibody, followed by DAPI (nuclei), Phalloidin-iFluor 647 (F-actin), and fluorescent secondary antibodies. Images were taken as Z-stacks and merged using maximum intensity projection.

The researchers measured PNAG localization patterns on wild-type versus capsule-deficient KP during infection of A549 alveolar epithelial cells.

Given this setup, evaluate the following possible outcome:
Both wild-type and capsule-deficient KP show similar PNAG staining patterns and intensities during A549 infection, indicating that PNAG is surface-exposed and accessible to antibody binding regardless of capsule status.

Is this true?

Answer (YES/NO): NO